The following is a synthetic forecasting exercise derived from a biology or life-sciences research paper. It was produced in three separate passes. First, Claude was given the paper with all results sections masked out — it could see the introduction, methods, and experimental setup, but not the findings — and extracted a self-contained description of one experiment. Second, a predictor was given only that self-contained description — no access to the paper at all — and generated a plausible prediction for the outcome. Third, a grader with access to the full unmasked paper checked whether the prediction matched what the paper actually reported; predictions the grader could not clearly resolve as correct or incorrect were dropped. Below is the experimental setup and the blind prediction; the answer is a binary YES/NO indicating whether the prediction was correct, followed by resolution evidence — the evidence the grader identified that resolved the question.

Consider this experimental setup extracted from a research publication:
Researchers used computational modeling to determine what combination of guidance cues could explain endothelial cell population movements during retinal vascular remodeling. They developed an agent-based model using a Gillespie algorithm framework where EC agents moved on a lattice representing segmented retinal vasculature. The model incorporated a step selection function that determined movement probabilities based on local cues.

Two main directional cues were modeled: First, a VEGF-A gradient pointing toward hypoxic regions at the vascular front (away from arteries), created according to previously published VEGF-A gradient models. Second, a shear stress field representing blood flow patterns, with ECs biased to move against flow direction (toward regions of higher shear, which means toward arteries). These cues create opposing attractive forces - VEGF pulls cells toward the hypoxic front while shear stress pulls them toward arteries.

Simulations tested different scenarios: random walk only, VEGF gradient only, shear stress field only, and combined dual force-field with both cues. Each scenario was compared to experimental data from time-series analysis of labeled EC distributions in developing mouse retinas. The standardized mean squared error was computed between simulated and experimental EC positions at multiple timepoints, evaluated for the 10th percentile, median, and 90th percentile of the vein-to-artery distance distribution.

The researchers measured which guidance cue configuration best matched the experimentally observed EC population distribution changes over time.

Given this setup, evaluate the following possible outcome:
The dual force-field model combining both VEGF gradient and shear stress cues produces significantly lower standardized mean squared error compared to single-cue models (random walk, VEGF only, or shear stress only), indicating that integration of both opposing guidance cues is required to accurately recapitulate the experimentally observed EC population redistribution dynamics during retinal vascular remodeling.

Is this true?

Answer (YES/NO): YES